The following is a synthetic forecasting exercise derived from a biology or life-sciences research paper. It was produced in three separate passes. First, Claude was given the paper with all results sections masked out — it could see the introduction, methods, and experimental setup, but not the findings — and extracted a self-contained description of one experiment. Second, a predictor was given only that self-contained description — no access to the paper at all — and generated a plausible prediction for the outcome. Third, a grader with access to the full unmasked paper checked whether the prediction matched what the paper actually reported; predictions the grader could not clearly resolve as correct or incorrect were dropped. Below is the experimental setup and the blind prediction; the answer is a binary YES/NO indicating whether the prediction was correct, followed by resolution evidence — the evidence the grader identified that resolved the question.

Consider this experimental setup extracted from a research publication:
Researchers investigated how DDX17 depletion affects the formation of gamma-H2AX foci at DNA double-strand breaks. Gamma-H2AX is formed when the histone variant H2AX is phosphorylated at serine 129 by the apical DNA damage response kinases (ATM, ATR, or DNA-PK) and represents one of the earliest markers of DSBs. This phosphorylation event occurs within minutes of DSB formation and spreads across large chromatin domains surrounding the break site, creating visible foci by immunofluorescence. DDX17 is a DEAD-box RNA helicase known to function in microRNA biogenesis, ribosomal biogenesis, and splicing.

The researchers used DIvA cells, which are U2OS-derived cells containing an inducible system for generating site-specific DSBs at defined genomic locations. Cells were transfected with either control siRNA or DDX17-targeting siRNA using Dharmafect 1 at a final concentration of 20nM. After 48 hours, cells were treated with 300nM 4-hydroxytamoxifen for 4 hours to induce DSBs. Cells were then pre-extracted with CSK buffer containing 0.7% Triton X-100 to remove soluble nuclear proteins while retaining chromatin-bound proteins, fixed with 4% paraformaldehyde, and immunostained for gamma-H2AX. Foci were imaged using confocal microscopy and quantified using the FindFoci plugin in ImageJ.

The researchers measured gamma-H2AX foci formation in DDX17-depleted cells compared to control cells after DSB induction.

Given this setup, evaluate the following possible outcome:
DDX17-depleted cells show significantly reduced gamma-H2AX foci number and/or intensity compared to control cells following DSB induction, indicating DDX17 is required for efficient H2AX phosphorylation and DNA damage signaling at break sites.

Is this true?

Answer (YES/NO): NO